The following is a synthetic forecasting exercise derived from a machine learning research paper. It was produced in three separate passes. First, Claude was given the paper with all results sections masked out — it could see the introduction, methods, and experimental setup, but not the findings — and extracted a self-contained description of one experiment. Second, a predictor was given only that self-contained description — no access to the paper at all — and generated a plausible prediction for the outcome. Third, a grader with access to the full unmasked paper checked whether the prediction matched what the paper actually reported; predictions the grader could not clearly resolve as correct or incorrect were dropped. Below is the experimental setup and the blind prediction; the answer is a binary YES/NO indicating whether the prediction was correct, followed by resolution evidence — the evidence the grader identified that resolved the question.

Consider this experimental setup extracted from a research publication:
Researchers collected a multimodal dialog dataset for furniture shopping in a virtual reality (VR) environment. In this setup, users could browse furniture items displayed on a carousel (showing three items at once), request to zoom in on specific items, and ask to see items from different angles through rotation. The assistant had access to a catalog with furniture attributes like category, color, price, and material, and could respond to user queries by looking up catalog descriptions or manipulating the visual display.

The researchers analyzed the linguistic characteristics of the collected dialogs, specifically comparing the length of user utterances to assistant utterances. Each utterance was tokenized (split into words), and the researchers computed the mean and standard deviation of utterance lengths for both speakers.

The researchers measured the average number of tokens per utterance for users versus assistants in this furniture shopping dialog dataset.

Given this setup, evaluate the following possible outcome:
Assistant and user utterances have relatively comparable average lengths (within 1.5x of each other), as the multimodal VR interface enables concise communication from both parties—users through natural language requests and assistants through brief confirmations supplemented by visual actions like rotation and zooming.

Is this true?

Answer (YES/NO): YES